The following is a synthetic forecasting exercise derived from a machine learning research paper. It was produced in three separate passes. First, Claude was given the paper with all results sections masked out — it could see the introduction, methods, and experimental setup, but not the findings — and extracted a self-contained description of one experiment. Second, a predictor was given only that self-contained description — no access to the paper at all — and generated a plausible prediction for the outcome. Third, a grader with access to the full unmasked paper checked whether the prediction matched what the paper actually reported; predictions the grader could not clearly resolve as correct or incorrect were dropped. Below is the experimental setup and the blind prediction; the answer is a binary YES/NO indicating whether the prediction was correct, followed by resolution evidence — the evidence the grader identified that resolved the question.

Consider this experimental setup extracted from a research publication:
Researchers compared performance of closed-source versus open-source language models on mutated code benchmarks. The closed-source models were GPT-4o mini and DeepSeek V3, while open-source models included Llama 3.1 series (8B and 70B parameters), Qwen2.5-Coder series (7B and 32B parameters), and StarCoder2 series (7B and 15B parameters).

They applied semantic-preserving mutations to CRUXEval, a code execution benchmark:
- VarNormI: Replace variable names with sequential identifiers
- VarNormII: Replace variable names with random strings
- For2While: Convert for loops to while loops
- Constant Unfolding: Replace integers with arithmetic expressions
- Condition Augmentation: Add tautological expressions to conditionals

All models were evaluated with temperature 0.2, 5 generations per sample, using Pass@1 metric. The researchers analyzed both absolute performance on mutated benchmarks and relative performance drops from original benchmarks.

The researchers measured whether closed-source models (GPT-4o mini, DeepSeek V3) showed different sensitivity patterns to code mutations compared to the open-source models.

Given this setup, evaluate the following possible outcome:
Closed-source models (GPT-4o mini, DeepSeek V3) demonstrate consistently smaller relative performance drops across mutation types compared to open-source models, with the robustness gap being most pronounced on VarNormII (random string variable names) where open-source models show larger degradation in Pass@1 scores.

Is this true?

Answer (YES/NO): NO